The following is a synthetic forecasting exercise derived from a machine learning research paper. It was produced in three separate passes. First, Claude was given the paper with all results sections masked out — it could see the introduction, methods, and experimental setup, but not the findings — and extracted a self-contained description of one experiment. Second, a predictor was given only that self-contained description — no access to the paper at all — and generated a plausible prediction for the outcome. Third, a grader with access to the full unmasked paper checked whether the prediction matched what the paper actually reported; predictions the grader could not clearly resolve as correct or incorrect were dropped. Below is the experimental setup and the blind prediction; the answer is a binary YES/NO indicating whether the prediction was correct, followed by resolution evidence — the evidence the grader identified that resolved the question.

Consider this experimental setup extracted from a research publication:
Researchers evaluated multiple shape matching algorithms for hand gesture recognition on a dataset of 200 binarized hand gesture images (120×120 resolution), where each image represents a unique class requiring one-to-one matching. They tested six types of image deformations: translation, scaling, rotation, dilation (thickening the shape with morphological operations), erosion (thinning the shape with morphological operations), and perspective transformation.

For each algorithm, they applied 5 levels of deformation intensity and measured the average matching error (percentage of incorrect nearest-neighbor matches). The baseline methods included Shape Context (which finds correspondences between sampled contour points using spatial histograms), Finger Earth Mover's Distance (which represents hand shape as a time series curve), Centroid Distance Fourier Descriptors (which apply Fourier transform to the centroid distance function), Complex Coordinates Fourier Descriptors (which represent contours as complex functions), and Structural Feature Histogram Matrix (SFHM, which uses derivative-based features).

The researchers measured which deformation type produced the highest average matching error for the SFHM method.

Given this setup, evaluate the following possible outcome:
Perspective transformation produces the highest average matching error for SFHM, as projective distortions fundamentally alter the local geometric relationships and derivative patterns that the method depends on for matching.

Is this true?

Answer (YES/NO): NO